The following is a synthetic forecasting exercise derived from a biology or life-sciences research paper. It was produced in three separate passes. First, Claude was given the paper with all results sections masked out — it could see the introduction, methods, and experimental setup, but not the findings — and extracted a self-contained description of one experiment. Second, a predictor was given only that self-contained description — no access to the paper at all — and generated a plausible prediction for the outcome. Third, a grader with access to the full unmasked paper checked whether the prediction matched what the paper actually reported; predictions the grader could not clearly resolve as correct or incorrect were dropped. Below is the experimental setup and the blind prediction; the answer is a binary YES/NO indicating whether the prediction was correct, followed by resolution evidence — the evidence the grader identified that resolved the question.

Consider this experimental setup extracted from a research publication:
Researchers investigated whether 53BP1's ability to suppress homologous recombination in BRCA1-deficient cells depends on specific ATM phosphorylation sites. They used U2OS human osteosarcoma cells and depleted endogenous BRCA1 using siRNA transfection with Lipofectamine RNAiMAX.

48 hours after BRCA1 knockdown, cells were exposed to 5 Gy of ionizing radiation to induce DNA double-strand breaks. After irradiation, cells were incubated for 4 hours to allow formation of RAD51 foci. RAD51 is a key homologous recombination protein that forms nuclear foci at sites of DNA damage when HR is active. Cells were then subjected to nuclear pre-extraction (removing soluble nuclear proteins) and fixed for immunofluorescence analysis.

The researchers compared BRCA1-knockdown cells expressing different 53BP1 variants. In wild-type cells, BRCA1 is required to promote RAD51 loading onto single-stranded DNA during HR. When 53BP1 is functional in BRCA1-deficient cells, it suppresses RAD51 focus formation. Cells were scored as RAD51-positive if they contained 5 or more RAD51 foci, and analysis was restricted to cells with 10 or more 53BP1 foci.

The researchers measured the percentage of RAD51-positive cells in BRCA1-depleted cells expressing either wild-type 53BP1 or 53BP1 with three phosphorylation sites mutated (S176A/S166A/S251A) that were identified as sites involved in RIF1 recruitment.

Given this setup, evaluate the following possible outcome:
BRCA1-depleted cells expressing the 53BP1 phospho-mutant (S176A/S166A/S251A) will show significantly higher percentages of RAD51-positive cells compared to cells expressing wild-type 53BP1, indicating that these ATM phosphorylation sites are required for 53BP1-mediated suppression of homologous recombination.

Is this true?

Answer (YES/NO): NO